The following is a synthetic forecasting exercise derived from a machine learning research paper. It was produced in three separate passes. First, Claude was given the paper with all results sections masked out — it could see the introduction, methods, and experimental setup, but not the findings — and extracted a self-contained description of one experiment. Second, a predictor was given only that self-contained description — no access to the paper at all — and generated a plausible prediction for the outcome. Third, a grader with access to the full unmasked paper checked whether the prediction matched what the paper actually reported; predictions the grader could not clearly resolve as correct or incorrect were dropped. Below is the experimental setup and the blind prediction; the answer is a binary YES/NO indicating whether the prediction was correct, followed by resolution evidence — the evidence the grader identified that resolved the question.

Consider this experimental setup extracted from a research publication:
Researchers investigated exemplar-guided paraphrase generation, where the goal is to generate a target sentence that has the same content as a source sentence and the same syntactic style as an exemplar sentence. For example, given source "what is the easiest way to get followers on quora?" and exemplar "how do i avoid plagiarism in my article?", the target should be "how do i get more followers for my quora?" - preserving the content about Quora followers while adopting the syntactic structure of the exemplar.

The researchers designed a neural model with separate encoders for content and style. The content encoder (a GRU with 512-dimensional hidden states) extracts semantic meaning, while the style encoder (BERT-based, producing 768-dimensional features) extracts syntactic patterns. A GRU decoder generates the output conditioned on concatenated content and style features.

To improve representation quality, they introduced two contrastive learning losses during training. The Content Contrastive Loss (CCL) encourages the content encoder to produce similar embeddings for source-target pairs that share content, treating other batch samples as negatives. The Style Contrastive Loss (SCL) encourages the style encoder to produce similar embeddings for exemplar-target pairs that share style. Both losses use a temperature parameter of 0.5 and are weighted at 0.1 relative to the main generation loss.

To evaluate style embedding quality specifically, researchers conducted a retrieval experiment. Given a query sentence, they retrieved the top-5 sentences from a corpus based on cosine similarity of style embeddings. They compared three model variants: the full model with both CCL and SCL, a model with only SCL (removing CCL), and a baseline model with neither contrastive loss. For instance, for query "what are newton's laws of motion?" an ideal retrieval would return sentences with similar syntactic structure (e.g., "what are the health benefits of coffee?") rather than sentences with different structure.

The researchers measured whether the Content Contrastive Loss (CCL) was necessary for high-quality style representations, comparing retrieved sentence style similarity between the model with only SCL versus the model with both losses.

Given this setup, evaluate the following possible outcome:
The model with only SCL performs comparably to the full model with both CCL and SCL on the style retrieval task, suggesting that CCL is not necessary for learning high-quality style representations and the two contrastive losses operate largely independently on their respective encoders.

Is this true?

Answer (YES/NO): YES